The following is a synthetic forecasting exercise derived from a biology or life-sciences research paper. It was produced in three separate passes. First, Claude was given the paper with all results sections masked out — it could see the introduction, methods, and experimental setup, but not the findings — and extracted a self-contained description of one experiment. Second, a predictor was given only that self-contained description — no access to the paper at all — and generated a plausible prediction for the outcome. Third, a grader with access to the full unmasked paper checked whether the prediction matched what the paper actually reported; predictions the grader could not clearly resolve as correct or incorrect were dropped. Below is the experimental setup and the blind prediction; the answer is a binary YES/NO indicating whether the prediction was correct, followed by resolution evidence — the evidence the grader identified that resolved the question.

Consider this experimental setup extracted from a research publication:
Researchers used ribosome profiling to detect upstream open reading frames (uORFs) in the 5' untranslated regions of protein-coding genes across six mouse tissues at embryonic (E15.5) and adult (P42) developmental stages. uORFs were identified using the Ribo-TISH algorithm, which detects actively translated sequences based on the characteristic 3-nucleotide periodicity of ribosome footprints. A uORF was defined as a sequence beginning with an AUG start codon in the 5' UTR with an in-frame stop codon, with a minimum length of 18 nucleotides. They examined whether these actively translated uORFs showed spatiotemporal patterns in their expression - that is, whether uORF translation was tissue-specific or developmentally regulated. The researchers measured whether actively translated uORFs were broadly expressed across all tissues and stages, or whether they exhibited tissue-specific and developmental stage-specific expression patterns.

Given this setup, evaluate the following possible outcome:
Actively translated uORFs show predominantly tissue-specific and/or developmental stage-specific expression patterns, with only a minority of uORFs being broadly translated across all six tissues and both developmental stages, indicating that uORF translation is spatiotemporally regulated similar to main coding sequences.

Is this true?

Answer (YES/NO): YES